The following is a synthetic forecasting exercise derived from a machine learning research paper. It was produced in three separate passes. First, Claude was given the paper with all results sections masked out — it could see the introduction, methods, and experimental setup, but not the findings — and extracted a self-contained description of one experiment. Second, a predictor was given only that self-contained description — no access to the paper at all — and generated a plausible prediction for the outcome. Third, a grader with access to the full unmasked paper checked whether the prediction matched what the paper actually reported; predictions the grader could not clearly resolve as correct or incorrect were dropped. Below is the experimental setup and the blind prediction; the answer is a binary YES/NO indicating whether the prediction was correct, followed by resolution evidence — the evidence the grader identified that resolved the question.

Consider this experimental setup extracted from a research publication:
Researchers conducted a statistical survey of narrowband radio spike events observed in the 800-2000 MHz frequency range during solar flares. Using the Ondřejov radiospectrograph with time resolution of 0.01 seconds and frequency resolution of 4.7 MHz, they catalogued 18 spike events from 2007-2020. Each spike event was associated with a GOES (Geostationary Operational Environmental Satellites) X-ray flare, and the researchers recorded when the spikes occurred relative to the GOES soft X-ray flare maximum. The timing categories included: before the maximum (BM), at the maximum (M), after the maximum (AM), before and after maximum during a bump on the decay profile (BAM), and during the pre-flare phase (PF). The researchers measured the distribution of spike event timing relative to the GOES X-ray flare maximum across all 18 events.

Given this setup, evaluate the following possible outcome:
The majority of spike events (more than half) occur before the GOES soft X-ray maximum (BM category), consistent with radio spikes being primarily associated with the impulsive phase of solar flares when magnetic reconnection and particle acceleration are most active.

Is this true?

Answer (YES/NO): YES